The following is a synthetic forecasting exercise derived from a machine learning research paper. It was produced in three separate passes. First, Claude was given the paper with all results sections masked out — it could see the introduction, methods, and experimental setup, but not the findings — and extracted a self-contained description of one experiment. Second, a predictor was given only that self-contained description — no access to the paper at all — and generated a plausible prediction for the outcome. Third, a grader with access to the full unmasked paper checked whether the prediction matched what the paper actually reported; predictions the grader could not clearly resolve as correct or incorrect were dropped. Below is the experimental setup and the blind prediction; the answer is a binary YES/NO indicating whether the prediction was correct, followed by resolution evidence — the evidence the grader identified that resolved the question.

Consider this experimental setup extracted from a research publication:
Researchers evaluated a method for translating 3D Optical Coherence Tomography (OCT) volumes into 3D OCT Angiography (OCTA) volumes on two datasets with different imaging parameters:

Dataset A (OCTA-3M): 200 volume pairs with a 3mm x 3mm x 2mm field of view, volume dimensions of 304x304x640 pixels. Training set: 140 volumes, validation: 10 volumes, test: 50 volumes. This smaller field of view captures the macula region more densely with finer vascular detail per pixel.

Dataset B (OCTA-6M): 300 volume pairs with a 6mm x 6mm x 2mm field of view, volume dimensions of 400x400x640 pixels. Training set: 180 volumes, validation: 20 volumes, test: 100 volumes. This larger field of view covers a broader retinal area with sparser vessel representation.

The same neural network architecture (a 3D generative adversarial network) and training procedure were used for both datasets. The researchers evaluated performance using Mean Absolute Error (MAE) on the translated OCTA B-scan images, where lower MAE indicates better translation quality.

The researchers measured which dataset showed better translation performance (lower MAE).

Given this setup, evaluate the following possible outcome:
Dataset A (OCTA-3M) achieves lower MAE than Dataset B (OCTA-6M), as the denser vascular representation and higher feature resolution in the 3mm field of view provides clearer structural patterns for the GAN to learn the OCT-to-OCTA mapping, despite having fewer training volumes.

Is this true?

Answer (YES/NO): YES